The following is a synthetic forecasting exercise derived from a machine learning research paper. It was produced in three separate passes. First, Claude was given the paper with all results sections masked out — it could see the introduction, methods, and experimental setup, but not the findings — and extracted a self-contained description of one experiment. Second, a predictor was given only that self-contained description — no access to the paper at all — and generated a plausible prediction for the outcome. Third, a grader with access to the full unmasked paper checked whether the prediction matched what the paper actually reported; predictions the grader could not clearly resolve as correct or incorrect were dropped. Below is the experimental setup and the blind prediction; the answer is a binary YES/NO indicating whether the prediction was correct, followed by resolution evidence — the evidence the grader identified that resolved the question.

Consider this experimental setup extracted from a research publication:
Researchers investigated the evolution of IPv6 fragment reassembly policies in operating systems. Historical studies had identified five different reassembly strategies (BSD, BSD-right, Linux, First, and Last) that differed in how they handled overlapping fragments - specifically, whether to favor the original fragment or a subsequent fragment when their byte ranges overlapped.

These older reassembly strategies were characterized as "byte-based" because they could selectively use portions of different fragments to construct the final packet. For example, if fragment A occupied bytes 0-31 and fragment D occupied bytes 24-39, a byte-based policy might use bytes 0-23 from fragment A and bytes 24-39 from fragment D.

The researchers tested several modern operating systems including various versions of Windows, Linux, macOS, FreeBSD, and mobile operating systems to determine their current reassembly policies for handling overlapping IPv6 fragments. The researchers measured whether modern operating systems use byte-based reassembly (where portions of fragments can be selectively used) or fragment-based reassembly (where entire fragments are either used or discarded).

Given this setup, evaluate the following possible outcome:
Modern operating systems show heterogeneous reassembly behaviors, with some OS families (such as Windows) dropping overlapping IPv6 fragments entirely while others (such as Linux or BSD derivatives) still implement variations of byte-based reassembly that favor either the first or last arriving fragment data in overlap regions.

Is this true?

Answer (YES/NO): NO